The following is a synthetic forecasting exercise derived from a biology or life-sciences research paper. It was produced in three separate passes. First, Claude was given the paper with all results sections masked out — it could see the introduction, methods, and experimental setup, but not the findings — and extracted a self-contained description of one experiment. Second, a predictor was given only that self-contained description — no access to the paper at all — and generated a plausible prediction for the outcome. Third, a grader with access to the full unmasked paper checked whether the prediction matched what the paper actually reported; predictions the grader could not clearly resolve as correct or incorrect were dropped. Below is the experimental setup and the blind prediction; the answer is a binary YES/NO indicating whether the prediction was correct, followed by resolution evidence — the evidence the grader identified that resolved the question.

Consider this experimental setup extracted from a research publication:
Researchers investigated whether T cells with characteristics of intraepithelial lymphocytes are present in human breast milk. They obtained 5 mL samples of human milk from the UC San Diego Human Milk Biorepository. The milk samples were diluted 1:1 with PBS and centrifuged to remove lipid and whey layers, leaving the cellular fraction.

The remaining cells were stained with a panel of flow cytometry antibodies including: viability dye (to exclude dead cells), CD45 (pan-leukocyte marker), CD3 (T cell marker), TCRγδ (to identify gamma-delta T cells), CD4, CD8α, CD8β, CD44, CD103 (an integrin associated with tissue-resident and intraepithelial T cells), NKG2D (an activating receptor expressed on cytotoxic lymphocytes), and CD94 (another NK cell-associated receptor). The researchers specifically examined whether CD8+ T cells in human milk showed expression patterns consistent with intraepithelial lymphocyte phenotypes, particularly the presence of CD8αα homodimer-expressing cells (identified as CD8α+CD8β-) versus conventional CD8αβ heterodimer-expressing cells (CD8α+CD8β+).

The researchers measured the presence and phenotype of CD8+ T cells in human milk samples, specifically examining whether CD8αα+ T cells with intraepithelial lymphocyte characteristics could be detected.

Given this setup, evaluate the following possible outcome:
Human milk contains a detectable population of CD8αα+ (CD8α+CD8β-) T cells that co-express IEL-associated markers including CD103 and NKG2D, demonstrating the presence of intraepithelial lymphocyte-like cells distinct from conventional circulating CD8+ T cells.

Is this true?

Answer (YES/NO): YES